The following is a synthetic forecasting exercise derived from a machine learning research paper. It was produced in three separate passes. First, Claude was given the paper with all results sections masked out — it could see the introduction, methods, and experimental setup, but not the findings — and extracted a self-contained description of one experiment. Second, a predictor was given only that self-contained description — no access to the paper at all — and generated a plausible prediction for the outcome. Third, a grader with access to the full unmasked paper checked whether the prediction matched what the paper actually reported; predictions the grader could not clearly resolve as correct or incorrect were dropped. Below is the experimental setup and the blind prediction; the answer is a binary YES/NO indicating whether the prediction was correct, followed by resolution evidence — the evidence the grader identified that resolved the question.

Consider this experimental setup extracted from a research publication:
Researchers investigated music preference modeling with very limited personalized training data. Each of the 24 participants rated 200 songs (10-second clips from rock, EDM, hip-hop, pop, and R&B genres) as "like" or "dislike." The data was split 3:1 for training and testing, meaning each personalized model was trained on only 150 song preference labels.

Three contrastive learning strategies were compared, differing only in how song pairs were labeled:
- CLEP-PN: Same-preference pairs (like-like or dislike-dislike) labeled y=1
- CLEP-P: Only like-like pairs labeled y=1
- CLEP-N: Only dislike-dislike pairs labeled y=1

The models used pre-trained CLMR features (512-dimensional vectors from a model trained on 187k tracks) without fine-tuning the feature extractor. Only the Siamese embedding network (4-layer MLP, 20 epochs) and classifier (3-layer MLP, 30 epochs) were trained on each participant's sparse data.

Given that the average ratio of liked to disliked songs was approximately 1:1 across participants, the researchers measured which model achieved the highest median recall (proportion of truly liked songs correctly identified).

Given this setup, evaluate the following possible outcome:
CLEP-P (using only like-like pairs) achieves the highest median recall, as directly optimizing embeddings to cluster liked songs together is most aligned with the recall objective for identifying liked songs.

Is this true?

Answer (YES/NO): YES